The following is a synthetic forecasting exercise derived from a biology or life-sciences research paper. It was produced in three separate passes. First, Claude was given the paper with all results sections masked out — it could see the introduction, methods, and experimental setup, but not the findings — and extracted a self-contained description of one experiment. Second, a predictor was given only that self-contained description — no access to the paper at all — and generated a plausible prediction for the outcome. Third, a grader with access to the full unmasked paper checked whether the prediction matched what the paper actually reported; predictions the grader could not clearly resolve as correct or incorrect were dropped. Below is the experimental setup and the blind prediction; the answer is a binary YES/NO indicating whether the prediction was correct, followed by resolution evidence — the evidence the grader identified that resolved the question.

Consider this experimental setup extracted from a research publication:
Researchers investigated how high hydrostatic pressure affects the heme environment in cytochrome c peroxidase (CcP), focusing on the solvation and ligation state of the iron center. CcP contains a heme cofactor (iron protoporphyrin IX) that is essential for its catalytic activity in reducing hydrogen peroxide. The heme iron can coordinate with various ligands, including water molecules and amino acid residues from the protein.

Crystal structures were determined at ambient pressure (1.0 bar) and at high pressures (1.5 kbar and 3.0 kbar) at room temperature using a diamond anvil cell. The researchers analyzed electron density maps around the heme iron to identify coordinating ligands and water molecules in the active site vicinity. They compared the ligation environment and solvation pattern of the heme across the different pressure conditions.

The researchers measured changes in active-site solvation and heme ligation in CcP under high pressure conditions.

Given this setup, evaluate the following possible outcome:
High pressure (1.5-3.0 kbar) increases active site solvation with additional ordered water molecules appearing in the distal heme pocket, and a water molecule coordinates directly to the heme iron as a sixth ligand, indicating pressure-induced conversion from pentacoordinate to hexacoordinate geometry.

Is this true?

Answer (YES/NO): NO